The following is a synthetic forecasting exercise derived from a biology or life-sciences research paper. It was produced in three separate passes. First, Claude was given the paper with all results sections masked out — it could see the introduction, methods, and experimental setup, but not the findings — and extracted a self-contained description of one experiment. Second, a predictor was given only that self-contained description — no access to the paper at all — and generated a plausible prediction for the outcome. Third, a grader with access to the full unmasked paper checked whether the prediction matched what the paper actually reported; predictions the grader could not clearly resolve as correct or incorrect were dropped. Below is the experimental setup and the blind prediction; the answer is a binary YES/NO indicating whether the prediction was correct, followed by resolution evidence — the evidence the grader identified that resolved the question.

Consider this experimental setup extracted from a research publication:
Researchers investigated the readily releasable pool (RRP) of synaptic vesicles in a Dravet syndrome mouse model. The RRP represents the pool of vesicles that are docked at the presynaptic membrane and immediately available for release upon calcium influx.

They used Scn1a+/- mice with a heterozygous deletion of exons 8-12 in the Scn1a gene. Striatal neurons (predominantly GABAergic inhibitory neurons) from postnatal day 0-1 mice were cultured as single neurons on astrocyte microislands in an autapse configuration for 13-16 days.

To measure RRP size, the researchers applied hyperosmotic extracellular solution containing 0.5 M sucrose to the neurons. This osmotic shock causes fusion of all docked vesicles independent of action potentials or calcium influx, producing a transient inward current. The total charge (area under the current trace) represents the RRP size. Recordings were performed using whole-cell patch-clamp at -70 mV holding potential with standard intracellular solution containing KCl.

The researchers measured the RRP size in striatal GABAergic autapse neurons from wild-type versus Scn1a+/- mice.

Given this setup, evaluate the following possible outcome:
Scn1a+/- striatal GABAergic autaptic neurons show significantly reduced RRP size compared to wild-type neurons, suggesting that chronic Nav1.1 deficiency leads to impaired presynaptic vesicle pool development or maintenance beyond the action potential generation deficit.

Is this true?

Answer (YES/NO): NO